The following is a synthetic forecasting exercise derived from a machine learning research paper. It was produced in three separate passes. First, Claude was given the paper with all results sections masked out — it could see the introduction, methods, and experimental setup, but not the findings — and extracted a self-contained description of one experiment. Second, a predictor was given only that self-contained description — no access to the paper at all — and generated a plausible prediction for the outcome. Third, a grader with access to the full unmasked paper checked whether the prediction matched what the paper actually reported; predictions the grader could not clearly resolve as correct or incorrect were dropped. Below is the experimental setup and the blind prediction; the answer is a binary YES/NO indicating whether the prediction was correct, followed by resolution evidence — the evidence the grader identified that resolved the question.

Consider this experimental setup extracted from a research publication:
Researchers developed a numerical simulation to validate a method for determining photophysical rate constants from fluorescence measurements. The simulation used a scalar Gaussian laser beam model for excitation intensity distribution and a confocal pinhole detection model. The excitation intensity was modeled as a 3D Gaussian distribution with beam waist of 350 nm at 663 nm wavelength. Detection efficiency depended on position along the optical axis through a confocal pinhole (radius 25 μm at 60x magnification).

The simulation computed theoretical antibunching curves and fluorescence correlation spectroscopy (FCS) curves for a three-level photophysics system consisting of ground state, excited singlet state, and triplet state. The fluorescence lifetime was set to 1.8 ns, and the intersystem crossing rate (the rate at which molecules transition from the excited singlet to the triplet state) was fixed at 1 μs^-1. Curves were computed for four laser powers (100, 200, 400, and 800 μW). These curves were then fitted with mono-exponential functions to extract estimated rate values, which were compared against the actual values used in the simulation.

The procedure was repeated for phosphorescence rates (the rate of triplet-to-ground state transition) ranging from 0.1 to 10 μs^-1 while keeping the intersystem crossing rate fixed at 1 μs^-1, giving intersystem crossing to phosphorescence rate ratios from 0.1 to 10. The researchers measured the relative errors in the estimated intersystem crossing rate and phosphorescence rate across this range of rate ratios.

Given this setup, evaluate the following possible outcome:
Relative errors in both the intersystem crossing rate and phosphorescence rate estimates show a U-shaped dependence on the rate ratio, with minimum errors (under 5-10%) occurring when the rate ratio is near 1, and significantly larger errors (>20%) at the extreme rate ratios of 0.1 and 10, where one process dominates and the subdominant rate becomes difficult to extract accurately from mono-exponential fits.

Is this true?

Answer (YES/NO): NO